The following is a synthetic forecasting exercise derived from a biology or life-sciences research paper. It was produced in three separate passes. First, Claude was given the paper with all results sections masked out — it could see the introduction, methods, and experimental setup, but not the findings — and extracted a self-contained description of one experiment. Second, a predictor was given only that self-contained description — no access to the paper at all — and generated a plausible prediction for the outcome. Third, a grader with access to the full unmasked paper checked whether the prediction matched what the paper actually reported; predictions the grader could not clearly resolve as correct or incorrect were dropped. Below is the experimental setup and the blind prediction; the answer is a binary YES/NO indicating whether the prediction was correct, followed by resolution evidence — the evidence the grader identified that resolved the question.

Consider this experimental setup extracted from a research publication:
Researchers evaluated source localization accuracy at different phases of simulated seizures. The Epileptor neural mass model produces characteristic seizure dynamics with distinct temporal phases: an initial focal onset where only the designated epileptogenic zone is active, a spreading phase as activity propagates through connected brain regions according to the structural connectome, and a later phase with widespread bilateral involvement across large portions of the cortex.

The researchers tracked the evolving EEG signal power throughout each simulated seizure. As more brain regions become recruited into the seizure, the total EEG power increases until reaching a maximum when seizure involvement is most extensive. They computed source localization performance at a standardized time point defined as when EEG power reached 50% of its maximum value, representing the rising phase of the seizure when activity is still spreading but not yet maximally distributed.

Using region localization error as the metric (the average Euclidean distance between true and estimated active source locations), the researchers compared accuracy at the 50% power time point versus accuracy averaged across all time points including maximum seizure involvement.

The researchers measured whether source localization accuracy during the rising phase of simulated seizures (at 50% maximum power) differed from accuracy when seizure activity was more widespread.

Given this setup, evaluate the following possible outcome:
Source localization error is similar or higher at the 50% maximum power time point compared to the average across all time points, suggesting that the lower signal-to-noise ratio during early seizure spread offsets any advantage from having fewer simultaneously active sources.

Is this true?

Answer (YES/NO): YES